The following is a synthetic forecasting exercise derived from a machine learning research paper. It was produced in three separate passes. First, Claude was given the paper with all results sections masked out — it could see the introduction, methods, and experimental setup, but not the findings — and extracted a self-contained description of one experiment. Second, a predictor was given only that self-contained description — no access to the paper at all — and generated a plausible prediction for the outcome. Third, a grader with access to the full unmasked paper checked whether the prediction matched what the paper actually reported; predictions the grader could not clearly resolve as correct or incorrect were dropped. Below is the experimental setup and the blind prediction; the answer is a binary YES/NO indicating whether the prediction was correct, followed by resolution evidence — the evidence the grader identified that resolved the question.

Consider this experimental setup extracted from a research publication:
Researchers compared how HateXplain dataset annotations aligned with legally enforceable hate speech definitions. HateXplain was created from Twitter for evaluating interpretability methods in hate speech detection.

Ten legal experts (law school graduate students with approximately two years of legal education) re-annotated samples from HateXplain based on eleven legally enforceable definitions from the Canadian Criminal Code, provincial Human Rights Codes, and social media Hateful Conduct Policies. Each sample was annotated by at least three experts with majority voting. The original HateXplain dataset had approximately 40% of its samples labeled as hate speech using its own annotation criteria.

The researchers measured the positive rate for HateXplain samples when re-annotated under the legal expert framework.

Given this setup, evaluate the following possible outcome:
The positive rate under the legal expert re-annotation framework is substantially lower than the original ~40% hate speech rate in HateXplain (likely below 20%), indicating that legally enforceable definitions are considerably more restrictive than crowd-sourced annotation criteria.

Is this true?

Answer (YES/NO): NO